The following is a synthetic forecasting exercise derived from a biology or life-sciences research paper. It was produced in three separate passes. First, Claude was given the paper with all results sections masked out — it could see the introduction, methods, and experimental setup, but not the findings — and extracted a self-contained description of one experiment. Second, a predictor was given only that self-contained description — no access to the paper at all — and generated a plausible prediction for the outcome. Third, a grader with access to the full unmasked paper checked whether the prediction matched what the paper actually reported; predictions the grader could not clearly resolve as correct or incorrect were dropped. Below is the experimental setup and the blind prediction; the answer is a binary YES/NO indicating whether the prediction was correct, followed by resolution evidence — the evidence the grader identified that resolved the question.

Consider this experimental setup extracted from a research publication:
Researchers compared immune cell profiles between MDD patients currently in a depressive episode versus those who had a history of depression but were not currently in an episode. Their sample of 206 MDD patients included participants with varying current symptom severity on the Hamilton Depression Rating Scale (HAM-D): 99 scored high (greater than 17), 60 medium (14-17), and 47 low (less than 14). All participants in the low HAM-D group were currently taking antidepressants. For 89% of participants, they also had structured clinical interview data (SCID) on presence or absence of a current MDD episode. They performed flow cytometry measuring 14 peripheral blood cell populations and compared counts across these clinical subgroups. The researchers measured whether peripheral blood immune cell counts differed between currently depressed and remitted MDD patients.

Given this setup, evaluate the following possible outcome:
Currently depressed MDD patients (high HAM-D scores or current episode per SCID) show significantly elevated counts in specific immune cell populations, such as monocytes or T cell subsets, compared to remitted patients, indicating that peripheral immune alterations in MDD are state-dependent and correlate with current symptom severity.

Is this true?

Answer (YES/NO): NO